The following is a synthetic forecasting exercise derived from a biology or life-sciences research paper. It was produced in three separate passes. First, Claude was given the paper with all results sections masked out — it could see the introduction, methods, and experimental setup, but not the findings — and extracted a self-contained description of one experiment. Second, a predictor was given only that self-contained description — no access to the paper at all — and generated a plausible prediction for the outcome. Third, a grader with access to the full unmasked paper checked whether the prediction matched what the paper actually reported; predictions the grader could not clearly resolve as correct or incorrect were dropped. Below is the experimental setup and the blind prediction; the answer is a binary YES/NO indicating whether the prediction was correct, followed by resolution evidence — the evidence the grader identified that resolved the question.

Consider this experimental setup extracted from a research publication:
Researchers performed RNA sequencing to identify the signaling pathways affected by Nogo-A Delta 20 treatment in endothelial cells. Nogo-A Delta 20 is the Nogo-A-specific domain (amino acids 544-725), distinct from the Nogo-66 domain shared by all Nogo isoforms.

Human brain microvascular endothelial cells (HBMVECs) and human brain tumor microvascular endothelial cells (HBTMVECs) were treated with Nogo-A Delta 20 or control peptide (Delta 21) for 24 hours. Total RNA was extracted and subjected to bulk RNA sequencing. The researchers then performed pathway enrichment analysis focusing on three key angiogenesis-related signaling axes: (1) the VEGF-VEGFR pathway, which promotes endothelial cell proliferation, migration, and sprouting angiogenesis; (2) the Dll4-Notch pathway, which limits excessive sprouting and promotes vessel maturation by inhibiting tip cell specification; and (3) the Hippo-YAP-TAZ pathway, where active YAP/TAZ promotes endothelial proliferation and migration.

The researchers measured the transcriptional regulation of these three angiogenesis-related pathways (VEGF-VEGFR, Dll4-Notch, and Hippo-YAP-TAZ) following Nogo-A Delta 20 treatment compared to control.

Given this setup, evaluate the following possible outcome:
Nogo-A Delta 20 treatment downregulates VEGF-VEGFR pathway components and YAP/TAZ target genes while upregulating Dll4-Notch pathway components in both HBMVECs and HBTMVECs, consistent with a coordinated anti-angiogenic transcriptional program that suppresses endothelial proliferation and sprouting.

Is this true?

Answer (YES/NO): YES